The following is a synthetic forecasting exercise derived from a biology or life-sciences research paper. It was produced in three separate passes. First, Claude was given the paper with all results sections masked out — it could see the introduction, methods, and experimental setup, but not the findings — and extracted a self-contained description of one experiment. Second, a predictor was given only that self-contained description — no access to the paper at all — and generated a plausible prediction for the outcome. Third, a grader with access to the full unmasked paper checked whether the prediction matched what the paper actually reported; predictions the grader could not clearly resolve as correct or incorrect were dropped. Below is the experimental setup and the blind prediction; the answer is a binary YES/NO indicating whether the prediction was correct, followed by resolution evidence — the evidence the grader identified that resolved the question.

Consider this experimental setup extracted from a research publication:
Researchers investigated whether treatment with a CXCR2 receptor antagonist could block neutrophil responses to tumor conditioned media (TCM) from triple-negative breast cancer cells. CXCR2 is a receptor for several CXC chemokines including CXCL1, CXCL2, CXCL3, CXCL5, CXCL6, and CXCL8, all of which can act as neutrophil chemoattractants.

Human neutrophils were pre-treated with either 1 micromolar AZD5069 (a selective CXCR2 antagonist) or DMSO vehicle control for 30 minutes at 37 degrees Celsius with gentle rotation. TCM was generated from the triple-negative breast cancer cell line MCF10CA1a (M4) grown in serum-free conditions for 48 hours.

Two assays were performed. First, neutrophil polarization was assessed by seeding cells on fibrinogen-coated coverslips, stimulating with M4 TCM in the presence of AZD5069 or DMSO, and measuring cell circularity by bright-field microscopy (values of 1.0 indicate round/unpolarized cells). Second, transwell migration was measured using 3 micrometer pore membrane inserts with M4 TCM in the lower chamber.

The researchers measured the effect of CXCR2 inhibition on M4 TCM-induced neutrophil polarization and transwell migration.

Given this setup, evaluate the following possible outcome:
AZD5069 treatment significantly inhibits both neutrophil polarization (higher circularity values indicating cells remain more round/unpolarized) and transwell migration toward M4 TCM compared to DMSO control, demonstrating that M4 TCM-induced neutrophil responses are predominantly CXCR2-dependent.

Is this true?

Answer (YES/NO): NO